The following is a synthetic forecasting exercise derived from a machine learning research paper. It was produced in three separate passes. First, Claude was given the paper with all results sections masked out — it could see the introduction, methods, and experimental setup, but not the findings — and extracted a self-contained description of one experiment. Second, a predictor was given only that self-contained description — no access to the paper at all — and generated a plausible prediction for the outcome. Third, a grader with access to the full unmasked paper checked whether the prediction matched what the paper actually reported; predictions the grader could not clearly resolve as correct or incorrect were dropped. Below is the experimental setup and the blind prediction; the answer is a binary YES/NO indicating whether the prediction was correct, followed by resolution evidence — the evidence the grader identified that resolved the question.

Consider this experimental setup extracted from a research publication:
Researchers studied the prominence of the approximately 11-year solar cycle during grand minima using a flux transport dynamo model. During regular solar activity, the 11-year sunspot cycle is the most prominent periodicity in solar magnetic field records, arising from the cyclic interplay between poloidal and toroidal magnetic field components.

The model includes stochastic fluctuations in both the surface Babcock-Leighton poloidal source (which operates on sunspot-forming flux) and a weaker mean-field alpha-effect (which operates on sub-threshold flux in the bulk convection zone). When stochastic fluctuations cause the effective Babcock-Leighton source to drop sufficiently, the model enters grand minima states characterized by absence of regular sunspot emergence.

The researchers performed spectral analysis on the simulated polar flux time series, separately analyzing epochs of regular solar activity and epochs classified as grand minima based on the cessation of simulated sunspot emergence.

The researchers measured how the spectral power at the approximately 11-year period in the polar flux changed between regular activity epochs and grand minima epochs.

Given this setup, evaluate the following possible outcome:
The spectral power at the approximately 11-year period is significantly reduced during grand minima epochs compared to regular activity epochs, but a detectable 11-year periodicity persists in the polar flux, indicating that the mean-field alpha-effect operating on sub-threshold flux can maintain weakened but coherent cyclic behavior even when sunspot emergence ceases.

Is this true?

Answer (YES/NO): YES